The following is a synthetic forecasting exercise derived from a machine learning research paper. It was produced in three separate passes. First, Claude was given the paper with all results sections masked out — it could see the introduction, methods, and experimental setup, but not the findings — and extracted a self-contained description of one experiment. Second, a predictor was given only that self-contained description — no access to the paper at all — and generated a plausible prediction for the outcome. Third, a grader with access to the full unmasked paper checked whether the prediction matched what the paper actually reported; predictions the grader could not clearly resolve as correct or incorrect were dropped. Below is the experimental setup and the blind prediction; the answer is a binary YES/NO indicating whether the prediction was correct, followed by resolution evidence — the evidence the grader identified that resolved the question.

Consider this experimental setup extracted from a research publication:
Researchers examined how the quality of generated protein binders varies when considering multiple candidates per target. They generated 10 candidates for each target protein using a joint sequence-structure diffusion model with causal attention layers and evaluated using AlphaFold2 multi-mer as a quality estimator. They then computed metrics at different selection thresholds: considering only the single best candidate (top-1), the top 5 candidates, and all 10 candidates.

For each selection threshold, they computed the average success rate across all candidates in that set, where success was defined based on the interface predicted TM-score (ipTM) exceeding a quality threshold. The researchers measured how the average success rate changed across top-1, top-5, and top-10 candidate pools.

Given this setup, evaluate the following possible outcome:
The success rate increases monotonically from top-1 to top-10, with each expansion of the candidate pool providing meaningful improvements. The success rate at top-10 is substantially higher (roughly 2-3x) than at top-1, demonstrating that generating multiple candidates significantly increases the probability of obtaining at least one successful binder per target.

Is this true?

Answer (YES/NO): NO